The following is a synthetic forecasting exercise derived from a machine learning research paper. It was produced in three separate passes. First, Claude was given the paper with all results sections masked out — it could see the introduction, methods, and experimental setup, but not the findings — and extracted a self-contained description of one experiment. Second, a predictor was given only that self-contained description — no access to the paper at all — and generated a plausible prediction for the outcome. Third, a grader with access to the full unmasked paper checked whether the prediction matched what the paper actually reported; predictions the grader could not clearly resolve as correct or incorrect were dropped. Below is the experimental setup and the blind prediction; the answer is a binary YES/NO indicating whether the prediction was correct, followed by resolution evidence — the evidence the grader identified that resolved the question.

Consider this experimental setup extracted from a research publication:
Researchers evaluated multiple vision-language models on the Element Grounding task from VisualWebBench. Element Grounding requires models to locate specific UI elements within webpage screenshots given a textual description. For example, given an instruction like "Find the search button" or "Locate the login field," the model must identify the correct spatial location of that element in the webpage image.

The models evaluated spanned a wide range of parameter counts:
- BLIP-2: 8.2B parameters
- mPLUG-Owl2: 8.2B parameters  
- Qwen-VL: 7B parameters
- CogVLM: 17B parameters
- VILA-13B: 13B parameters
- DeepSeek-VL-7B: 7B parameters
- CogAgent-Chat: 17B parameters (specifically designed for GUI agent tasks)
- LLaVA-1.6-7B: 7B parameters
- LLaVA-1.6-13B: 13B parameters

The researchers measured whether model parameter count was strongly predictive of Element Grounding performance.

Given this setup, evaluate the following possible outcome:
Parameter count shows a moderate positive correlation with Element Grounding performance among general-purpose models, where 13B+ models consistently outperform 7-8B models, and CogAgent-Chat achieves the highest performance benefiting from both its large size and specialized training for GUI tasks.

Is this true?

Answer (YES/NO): NO